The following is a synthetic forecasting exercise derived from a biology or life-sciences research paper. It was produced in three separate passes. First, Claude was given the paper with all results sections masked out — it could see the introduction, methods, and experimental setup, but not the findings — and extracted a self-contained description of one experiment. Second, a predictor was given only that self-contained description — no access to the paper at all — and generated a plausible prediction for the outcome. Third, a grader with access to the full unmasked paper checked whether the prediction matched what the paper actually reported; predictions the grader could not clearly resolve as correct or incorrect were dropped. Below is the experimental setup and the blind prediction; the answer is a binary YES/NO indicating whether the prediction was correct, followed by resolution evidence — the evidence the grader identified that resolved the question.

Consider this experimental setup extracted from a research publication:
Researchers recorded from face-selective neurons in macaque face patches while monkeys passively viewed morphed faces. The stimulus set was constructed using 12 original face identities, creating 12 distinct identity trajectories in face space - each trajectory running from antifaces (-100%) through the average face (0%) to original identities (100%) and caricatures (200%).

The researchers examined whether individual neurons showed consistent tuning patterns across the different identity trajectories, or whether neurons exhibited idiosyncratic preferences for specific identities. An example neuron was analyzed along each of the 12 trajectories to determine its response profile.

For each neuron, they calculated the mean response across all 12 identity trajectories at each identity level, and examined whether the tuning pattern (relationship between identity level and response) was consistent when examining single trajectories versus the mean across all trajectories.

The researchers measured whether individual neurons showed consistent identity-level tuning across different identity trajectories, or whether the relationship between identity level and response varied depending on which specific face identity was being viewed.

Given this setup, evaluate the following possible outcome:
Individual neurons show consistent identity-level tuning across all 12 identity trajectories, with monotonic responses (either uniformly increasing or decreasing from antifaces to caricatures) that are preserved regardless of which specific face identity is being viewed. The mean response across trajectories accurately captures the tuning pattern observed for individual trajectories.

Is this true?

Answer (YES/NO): NO